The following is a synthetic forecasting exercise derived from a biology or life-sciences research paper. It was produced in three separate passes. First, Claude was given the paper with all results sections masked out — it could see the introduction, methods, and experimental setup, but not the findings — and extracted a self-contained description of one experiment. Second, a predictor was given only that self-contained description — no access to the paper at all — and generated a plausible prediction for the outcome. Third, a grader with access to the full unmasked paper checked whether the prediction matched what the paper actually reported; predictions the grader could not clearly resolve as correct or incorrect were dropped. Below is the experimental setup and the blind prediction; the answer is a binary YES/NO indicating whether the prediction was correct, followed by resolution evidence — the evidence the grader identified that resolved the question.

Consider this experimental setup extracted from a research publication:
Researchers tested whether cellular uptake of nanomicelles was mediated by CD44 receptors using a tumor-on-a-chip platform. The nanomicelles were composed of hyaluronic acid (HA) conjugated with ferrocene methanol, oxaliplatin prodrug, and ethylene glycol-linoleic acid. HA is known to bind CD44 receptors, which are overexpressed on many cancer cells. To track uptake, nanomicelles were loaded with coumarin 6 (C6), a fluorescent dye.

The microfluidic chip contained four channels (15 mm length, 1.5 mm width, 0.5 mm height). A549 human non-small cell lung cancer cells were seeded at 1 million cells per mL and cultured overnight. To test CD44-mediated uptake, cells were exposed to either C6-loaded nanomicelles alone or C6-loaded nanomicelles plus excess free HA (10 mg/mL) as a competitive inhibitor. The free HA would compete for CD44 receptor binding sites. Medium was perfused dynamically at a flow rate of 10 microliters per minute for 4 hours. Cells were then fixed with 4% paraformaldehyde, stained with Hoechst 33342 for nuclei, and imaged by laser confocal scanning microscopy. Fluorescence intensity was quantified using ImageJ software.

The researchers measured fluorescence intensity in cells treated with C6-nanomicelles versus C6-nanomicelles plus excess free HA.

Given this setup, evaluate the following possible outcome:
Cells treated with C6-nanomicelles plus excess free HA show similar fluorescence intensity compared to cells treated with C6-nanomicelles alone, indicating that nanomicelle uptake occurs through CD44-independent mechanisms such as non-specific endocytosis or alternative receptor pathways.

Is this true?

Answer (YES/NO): NO